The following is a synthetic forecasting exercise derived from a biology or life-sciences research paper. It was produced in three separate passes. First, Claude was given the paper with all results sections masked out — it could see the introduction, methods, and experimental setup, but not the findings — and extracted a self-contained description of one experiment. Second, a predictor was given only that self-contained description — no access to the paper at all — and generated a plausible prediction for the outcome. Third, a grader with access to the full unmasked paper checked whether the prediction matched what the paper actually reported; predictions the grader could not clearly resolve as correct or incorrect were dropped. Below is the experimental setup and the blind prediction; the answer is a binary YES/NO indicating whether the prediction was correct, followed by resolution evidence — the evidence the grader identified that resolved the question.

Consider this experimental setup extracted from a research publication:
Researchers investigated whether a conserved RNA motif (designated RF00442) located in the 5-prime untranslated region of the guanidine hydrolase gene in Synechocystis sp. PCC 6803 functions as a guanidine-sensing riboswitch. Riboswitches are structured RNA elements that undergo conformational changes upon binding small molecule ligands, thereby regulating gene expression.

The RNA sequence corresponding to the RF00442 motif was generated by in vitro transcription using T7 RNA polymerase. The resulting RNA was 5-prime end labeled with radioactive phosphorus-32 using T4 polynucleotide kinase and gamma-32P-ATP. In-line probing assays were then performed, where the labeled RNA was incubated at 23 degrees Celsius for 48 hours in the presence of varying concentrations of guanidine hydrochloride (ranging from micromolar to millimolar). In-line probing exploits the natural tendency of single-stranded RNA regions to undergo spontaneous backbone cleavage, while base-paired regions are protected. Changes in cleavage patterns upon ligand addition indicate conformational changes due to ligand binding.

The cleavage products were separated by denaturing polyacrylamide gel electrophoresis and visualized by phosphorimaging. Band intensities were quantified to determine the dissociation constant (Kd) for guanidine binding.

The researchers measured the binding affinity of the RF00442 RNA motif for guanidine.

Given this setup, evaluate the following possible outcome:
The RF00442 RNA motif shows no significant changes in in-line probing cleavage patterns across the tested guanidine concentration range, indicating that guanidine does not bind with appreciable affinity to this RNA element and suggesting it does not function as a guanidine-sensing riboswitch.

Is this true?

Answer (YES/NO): NO